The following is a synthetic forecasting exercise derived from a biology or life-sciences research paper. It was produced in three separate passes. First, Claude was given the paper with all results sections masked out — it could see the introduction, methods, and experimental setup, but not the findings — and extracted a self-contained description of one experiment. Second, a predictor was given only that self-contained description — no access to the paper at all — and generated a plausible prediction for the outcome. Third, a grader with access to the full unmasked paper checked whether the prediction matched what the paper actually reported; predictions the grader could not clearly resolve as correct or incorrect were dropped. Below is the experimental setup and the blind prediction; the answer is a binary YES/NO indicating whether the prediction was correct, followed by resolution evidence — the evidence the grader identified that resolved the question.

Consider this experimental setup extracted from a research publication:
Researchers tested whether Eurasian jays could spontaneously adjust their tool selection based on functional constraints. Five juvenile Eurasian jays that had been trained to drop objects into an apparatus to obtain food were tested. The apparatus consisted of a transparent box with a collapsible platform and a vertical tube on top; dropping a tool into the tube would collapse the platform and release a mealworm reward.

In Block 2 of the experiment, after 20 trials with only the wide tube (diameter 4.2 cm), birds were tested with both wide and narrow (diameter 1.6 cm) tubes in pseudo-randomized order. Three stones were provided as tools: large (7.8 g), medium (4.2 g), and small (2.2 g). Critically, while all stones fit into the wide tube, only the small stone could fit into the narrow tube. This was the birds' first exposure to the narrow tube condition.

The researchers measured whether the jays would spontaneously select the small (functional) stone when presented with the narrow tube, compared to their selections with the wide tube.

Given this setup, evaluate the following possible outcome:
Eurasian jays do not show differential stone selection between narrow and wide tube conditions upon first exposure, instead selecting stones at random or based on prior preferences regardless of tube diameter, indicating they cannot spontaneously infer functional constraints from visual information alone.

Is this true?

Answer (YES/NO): YES